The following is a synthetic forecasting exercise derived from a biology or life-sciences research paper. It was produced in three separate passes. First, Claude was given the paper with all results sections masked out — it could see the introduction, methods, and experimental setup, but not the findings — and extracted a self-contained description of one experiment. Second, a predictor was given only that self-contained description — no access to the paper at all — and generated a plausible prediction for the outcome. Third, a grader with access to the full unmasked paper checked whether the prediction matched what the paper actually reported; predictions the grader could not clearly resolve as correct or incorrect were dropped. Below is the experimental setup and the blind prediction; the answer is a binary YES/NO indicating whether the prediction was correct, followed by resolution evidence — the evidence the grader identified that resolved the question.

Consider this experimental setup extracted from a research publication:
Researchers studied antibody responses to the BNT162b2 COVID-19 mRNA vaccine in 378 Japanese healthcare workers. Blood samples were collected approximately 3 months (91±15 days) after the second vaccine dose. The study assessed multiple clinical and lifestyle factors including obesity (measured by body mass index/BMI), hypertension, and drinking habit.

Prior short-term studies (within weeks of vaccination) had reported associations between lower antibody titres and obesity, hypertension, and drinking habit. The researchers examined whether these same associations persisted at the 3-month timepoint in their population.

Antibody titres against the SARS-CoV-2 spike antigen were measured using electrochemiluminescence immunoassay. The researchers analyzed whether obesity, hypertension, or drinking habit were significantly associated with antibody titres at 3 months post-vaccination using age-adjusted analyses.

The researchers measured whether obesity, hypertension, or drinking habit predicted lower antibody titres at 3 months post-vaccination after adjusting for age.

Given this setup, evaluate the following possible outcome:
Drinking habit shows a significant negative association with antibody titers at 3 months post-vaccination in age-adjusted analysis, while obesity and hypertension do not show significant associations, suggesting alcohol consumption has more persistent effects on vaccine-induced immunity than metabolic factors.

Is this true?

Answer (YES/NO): NO